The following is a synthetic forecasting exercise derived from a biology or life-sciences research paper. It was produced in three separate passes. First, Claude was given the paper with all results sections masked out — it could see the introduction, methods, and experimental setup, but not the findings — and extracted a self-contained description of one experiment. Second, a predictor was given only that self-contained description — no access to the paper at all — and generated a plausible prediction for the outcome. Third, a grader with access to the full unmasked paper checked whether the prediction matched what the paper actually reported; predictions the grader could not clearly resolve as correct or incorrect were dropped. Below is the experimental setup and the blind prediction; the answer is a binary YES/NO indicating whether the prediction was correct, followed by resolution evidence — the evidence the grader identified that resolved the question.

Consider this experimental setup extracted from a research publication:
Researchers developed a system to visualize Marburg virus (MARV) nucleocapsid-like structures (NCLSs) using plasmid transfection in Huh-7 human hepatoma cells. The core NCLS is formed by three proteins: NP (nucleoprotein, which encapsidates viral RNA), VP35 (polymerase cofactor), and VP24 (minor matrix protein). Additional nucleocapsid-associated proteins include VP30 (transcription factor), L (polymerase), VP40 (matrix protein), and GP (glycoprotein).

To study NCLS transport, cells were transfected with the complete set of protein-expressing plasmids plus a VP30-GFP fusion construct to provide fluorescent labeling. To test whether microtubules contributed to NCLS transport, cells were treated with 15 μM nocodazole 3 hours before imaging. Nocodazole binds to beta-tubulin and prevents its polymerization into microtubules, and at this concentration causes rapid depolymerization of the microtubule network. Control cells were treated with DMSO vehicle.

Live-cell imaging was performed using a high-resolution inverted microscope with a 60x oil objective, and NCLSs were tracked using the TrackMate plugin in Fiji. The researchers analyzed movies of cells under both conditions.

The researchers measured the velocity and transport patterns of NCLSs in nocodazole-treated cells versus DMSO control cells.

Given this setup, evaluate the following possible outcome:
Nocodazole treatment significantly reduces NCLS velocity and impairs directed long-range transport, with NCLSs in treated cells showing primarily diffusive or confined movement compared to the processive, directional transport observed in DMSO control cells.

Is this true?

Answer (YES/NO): NO